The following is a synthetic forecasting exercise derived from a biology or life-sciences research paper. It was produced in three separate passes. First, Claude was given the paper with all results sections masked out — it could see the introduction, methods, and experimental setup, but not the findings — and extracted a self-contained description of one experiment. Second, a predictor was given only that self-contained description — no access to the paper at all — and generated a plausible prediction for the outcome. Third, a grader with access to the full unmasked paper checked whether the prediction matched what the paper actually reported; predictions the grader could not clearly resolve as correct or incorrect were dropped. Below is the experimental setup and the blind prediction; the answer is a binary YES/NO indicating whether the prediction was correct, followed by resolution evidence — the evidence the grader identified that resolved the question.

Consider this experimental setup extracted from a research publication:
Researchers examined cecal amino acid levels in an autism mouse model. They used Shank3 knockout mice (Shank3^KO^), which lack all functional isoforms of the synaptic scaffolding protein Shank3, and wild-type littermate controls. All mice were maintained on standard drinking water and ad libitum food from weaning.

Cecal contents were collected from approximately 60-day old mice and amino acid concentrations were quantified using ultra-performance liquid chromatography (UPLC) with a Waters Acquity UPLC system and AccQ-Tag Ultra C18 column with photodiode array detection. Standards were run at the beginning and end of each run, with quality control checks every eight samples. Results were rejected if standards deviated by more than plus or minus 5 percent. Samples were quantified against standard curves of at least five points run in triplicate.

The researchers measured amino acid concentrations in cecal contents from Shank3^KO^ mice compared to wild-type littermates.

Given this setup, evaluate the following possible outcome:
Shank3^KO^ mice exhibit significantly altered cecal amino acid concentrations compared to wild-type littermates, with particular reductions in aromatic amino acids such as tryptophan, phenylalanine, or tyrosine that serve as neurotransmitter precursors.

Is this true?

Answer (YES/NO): NO